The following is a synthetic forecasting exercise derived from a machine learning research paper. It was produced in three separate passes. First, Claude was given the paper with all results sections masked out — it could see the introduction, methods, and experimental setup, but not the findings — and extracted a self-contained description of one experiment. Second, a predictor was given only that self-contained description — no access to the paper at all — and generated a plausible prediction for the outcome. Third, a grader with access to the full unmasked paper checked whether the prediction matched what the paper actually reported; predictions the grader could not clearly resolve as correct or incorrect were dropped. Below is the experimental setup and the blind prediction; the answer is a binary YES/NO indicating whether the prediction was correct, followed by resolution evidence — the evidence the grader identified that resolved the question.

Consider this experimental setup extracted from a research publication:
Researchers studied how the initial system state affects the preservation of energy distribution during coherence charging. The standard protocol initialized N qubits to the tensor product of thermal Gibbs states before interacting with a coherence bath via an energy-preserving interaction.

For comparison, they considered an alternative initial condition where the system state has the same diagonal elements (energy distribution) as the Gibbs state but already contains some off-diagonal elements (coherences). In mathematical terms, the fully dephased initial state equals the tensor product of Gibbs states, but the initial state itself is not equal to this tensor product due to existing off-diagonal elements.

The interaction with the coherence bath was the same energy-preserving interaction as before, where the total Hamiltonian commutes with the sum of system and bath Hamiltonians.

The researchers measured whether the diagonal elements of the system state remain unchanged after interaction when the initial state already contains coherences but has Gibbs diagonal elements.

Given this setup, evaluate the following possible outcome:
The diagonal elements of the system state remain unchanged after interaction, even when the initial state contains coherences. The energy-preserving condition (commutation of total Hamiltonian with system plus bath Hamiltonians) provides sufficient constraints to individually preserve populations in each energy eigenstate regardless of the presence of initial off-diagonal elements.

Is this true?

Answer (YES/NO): NO